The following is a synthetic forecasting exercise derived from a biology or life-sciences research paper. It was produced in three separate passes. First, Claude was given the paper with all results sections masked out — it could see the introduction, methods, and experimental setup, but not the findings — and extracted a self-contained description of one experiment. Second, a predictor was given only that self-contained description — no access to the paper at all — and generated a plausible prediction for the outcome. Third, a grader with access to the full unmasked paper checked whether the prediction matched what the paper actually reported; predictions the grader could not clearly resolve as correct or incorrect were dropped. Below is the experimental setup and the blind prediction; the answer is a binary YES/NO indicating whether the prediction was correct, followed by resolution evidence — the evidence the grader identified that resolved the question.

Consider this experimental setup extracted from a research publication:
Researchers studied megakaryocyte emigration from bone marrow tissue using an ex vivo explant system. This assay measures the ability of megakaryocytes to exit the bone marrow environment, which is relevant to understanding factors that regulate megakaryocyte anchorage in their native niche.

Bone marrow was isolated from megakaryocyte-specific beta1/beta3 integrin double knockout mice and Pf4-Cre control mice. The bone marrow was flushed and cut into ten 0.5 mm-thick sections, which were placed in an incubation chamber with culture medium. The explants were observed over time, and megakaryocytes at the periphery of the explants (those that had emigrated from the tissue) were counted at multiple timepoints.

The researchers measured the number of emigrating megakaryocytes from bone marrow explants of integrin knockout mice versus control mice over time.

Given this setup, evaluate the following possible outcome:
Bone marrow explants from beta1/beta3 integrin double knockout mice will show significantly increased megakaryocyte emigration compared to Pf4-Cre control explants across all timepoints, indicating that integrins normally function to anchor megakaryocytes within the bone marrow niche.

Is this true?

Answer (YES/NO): YES